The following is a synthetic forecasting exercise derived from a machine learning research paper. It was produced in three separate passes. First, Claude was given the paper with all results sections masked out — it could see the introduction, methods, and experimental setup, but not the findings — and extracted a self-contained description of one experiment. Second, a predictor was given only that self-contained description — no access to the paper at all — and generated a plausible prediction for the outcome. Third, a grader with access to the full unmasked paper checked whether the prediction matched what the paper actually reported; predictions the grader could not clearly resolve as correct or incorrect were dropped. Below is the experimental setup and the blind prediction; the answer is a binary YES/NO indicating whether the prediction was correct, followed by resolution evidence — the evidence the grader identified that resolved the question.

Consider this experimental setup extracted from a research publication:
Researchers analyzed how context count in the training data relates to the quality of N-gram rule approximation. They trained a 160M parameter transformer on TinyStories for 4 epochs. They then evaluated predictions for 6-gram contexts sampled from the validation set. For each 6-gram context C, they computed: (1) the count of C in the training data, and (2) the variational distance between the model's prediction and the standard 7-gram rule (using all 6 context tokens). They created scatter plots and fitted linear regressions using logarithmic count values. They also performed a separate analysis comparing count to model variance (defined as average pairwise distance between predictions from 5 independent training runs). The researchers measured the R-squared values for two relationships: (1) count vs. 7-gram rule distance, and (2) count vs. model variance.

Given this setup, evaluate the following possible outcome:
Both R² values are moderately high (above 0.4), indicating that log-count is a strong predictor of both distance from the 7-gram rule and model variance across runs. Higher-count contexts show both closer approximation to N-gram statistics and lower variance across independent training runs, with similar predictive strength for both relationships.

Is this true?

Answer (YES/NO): NO